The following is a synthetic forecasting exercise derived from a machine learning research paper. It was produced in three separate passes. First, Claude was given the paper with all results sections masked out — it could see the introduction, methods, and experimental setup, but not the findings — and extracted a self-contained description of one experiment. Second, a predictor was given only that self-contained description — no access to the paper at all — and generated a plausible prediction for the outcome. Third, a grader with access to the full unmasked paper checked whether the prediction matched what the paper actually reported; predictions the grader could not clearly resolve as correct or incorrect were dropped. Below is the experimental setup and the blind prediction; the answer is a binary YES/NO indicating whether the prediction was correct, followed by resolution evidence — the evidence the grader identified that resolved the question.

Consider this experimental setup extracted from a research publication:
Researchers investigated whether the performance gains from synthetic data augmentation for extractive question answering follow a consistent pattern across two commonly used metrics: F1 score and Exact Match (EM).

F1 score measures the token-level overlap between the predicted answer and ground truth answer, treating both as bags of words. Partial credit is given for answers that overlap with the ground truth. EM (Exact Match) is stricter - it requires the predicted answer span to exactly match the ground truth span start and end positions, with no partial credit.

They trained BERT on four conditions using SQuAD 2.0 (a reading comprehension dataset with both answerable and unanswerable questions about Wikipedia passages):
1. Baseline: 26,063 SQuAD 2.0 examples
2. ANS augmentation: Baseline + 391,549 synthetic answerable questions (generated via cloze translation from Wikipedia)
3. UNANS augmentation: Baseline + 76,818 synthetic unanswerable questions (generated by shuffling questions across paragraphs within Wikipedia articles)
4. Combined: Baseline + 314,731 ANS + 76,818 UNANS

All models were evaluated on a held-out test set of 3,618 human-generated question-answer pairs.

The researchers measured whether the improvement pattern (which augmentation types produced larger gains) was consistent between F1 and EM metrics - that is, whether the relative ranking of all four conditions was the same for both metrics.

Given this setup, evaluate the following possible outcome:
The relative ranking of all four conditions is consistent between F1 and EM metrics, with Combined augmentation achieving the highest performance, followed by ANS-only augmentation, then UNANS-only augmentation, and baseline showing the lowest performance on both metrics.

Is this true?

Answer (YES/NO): NO